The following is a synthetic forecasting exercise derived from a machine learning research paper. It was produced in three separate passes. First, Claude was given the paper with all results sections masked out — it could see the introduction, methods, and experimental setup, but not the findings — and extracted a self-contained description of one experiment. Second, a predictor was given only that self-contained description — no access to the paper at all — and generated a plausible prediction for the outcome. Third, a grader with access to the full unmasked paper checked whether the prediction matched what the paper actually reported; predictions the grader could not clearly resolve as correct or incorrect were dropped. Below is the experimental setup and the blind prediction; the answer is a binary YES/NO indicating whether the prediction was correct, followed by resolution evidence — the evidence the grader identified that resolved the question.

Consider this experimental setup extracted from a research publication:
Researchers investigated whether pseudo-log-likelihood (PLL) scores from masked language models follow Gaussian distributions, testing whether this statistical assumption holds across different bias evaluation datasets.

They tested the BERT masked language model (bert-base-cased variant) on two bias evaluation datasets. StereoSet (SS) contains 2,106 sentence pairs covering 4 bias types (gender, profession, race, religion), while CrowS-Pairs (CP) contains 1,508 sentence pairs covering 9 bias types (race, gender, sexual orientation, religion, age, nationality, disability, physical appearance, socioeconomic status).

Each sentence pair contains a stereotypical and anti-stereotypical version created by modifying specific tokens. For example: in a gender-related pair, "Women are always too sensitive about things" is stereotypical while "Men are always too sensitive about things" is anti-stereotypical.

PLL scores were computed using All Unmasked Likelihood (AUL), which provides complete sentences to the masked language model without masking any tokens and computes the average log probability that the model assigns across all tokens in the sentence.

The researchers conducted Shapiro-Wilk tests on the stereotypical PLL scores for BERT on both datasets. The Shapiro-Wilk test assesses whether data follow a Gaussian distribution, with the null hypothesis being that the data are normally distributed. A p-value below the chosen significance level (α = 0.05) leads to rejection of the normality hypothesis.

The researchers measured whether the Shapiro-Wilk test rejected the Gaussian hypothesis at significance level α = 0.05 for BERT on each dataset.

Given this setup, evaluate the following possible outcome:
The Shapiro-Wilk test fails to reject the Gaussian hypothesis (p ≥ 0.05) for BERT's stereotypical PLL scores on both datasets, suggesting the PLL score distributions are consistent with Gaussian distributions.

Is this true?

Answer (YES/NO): NO